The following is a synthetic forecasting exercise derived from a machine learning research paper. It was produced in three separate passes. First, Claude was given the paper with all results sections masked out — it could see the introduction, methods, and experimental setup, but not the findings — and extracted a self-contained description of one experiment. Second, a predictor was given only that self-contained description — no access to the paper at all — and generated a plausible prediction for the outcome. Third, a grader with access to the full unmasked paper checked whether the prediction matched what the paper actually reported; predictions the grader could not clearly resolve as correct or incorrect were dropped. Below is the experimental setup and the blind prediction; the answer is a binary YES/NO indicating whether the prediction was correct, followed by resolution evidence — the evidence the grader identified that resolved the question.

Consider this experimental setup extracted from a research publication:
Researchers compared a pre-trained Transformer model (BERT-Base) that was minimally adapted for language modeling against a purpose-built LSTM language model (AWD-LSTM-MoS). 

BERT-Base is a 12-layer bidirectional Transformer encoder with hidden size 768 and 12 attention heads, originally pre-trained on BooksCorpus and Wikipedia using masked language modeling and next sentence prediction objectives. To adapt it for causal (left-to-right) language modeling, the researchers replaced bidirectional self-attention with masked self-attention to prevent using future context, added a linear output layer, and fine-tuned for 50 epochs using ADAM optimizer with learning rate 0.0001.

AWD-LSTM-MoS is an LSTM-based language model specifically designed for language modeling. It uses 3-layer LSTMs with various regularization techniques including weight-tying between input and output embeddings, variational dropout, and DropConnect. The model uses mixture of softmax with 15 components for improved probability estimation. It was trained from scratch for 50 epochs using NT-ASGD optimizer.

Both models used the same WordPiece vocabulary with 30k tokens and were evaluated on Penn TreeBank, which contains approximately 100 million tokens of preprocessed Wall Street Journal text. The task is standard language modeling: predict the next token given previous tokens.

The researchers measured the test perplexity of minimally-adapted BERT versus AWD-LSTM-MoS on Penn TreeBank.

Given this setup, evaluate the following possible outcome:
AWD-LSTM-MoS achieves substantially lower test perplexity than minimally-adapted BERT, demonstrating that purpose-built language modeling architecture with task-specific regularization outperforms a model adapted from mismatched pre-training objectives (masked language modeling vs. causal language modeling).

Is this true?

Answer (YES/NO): YES